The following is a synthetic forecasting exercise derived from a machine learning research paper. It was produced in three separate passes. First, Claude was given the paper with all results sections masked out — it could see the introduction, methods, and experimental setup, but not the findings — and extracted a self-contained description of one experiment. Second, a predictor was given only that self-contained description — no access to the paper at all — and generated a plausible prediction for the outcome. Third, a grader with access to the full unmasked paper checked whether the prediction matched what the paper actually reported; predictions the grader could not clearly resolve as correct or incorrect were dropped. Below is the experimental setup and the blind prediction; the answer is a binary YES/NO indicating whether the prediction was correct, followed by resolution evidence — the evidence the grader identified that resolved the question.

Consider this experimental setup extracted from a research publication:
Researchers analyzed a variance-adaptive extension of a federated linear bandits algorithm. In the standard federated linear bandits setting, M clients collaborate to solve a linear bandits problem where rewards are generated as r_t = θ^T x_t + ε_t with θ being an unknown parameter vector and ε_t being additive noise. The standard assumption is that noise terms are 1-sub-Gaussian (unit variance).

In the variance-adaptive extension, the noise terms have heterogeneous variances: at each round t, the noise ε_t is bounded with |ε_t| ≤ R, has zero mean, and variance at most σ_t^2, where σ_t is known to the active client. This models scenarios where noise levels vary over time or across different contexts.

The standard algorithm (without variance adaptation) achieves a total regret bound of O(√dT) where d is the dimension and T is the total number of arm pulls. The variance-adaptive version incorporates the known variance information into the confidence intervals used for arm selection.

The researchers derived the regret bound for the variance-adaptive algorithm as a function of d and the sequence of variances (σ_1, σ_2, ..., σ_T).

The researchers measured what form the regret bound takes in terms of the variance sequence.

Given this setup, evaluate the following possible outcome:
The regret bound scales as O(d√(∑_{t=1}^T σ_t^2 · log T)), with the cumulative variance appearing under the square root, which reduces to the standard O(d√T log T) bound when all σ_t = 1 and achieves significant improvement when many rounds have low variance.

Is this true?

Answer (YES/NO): NO